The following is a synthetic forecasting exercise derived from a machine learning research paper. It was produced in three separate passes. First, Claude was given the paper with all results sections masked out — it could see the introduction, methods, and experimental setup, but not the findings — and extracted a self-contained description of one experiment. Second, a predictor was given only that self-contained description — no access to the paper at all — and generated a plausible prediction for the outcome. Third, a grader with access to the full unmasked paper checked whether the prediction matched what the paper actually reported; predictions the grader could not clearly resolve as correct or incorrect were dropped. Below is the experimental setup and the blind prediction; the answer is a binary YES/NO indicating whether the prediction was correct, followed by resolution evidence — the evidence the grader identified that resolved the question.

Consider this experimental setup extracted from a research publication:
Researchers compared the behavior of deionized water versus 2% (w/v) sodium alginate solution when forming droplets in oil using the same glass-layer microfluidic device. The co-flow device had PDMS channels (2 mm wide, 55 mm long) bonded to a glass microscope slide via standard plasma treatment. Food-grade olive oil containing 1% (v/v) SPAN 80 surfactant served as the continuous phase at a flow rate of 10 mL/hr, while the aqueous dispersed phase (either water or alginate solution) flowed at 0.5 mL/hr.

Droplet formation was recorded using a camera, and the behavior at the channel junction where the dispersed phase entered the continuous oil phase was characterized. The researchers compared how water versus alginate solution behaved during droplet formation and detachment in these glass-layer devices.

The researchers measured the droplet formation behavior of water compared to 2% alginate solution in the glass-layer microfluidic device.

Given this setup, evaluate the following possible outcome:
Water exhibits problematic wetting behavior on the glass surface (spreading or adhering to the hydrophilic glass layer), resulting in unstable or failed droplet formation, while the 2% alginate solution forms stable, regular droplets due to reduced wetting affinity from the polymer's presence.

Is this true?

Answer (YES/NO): NO